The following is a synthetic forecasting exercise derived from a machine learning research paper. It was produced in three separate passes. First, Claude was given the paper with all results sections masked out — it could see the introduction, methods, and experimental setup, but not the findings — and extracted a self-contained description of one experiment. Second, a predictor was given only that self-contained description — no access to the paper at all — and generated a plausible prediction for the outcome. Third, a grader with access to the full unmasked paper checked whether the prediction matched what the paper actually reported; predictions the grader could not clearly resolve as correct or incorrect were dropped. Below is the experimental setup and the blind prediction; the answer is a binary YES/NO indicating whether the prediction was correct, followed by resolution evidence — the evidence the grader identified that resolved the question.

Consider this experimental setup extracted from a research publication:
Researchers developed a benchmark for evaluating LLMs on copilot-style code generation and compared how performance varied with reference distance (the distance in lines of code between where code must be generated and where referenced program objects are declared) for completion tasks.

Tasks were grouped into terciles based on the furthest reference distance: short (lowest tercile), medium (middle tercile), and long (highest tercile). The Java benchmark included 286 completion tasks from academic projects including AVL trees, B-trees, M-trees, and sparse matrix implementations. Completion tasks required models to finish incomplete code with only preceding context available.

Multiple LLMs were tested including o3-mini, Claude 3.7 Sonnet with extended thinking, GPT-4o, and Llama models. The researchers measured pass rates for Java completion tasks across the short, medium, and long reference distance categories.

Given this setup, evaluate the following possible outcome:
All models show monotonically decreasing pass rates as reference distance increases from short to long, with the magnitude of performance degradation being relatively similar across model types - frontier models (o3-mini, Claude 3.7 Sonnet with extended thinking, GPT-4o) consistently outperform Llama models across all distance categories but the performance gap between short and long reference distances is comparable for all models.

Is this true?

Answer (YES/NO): NO